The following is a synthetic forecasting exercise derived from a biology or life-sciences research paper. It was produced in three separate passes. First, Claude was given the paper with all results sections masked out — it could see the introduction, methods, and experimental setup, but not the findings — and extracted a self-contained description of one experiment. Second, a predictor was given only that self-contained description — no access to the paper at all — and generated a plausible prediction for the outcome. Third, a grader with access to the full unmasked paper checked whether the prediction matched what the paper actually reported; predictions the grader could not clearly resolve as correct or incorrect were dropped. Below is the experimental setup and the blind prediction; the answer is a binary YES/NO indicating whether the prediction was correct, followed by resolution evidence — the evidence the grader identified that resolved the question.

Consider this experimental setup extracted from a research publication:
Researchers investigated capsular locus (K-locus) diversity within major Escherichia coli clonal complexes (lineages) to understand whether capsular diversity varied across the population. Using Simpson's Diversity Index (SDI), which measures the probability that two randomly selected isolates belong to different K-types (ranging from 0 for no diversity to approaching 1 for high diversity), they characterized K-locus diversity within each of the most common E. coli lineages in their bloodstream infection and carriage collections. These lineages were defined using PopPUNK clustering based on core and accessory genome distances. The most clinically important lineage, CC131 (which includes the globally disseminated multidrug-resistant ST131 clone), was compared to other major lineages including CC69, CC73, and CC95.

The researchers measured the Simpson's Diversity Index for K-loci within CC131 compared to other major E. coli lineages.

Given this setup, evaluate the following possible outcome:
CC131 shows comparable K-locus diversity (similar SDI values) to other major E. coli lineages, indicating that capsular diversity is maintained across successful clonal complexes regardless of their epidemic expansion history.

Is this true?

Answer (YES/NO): NO